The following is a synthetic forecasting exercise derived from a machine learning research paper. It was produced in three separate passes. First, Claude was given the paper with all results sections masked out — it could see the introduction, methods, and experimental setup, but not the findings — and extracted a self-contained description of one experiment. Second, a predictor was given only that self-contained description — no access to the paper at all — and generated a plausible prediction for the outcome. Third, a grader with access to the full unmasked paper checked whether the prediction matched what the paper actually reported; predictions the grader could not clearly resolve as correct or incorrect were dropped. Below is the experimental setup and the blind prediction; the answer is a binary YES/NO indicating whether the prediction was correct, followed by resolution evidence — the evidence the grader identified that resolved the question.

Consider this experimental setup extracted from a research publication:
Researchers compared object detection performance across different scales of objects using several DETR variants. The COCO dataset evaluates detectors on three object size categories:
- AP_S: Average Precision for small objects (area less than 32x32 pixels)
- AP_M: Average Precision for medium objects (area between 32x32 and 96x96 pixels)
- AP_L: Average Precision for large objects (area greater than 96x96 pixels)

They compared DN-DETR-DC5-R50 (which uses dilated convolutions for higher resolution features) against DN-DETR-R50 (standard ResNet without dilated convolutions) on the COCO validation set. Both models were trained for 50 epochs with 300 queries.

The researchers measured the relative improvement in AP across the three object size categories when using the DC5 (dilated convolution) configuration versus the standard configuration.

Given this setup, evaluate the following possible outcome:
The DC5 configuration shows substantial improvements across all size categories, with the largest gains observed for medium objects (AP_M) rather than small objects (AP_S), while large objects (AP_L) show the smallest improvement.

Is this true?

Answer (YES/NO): NO